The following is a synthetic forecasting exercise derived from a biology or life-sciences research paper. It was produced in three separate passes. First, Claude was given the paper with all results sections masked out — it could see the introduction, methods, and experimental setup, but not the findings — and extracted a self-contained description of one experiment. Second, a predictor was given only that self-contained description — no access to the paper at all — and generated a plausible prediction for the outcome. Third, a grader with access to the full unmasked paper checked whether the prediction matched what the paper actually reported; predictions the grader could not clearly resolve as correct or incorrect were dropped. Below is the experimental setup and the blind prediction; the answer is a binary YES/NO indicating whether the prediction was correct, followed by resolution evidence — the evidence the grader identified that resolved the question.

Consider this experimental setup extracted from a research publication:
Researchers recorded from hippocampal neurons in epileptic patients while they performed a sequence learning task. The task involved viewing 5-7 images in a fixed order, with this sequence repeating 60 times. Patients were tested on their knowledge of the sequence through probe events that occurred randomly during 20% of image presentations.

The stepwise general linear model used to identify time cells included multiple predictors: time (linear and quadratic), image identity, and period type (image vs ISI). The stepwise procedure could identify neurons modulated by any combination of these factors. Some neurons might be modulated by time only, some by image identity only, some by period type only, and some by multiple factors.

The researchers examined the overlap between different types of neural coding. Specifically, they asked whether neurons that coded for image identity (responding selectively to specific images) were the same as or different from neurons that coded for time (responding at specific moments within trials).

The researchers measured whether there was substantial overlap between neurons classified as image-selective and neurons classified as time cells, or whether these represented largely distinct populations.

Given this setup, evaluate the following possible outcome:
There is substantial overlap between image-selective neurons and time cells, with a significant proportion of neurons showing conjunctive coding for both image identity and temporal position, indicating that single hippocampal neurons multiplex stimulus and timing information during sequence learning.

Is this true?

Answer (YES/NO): YES